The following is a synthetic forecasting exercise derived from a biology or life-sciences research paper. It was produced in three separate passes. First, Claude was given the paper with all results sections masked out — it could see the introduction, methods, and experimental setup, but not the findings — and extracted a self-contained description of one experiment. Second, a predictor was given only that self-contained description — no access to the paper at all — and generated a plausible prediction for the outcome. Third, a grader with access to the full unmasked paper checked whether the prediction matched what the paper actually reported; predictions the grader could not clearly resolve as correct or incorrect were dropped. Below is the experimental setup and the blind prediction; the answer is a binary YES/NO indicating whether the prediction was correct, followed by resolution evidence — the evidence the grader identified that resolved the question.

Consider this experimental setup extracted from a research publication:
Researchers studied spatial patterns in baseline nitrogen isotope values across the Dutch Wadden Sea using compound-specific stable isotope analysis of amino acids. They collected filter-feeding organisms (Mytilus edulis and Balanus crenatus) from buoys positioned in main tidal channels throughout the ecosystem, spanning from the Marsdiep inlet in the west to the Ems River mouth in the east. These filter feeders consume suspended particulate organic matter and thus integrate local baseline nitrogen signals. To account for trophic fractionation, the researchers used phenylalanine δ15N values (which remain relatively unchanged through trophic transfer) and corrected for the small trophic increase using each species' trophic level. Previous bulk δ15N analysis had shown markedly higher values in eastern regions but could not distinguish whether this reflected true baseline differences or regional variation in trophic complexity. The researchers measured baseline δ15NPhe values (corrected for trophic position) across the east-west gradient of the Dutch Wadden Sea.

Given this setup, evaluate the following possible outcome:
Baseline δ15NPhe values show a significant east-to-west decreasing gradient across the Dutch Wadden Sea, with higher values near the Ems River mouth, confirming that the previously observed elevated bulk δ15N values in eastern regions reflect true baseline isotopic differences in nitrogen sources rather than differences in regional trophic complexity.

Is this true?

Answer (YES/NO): YES